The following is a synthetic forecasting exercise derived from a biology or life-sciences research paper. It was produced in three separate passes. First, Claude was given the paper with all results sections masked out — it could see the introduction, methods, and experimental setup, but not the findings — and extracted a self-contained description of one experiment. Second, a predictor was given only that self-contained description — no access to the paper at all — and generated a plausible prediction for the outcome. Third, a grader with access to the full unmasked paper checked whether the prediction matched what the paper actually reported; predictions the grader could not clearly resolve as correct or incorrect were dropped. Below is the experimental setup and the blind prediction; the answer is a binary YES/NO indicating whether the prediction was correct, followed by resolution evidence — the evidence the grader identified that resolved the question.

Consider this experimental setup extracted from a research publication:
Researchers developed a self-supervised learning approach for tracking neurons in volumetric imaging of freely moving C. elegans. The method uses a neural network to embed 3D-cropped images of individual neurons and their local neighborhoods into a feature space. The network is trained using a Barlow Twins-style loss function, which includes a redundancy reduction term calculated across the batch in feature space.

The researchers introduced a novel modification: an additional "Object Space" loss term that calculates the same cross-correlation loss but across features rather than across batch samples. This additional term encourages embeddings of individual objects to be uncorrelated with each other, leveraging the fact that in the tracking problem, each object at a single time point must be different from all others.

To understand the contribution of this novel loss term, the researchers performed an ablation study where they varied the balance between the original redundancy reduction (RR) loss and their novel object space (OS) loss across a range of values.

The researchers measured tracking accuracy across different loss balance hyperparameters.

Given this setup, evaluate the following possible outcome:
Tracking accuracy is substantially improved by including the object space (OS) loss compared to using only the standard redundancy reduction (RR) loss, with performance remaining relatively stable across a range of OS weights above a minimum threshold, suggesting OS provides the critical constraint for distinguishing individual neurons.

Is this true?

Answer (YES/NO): NO